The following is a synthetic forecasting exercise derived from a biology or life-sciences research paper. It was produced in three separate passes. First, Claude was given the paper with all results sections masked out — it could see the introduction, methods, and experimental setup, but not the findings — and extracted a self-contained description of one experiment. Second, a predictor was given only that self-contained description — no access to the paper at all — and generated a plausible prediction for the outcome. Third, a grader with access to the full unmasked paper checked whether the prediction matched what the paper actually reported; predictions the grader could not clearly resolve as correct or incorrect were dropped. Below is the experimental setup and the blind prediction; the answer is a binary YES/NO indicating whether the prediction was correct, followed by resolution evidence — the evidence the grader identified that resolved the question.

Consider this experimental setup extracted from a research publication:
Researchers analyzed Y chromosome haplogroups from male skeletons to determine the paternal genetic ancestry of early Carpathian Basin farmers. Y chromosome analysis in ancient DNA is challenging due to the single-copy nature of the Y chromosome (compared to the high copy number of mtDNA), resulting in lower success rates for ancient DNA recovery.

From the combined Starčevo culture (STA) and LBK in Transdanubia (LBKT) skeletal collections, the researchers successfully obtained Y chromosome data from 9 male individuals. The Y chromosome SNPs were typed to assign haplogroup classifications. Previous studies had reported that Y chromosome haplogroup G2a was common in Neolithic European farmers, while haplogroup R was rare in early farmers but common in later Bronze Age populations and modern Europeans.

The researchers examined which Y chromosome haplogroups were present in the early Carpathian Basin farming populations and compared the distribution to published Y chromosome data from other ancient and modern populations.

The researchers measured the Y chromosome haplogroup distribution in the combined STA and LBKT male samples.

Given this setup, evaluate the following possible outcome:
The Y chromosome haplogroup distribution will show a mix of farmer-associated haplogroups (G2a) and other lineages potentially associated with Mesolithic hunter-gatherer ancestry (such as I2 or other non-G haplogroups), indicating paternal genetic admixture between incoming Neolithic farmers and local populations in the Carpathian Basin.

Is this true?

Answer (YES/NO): NO